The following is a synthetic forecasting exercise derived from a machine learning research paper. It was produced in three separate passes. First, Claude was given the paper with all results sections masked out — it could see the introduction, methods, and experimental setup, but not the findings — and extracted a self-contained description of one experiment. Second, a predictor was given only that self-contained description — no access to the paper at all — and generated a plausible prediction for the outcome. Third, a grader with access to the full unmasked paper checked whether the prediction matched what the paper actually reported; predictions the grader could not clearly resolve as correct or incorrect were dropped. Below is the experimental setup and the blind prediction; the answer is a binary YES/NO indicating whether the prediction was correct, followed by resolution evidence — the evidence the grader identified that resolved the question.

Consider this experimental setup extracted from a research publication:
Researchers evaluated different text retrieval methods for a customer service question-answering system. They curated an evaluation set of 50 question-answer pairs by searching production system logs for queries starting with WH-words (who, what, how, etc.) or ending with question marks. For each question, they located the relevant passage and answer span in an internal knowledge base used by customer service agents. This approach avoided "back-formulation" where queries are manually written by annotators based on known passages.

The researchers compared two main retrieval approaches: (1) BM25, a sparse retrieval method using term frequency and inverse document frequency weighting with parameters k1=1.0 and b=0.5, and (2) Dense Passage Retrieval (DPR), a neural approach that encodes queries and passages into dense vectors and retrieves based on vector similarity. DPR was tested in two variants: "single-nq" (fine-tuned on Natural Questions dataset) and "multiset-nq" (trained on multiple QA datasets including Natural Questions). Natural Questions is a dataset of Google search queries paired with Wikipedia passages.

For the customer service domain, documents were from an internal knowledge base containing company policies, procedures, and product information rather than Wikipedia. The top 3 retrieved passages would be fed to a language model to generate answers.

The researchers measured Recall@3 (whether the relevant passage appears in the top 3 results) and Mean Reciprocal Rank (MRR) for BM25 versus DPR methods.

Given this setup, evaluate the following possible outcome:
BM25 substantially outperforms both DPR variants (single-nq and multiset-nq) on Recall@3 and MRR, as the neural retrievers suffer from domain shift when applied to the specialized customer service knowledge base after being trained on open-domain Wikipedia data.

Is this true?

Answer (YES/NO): YES